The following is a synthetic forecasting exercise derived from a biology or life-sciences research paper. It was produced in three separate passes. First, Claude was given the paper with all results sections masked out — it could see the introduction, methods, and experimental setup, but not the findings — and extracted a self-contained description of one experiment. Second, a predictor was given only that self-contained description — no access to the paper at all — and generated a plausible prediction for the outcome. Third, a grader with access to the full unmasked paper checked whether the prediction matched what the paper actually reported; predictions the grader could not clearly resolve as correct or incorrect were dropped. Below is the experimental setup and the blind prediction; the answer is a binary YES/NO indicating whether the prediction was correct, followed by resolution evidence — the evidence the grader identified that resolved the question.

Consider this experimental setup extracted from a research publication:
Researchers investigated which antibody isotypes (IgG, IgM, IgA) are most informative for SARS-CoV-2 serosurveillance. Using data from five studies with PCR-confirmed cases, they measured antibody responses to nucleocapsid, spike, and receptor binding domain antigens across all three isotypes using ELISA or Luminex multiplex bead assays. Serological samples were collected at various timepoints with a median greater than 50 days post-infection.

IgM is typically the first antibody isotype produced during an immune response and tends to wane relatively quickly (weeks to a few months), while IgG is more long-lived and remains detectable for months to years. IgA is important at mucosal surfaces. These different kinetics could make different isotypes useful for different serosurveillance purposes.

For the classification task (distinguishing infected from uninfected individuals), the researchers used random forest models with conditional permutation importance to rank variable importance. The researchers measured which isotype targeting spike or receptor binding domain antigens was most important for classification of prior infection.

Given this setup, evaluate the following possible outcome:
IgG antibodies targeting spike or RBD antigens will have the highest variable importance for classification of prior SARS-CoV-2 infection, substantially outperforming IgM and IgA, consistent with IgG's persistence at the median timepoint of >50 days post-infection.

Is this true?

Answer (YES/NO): YES